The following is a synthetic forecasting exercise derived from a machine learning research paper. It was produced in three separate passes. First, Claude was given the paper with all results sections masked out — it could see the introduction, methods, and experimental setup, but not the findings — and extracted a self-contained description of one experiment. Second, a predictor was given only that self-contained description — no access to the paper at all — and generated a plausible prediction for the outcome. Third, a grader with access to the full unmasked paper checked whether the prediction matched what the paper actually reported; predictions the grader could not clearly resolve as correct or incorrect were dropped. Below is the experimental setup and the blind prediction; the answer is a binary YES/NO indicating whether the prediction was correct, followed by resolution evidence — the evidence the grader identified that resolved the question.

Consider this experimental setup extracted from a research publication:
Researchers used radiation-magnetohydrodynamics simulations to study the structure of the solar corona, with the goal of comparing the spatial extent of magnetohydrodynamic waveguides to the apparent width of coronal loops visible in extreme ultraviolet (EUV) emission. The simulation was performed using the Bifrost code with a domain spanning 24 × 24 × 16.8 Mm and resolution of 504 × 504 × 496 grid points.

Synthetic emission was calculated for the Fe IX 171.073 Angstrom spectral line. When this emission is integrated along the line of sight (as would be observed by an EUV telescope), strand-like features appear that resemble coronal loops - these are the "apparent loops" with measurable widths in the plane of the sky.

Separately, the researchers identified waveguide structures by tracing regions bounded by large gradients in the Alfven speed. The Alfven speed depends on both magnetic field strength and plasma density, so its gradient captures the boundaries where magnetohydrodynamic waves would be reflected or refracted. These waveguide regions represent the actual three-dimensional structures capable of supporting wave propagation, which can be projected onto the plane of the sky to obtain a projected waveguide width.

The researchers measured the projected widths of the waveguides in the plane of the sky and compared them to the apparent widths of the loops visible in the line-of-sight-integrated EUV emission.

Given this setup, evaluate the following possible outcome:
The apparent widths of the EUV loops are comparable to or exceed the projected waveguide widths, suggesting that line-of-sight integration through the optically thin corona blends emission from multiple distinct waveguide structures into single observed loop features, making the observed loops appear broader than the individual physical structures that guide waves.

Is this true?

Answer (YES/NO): NO